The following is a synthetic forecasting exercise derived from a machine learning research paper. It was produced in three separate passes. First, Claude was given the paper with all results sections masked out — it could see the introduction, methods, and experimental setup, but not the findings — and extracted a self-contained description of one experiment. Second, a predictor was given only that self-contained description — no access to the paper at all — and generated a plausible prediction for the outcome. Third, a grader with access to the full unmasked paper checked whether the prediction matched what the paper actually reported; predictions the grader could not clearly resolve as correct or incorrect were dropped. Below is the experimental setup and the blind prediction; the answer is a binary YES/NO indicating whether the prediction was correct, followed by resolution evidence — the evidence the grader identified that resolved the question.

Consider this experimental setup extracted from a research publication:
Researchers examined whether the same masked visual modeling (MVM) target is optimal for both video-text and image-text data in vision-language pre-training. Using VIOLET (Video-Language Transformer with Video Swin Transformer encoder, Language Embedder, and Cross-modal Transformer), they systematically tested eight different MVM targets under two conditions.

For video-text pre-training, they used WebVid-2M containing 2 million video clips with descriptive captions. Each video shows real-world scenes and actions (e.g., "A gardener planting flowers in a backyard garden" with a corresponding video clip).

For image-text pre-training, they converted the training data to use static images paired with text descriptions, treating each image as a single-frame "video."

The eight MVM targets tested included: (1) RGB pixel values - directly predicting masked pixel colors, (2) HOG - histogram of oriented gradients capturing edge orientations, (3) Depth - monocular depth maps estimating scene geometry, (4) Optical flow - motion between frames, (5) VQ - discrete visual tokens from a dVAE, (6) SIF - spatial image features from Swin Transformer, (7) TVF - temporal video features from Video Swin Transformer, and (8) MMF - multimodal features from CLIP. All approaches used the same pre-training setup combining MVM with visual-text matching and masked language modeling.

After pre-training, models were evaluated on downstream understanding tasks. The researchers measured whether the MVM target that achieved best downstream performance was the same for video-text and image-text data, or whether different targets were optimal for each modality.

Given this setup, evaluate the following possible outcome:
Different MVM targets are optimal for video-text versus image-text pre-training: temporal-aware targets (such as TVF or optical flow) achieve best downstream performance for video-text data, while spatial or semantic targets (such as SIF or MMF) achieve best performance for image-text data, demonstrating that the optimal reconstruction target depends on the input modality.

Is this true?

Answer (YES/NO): NO